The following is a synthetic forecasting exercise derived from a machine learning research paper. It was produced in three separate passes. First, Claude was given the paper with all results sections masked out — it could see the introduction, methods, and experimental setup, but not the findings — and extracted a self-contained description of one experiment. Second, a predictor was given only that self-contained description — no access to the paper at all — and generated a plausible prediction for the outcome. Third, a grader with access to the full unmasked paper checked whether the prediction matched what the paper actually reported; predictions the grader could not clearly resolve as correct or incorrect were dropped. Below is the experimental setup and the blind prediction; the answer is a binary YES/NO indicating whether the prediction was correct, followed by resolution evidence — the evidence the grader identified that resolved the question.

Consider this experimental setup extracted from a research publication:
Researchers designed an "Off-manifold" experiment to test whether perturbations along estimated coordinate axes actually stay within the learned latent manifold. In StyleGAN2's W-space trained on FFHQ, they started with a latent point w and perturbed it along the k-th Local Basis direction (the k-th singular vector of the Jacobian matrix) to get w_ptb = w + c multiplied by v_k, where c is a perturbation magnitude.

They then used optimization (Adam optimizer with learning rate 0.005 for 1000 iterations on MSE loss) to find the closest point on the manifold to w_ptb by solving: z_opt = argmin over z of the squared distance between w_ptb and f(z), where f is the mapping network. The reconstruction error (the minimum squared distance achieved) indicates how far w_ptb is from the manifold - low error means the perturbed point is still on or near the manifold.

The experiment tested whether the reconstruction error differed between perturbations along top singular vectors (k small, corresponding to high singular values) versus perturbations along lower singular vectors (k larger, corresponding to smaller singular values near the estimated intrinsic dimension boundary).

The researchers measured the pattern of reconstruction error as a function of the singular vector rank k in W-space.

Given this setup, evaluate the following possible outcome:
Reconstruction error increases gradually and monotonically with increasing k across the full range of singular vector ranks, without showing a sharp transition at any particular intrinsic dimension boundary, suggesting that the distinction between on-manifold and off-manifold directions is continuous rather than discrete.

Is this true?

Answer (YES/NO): NO